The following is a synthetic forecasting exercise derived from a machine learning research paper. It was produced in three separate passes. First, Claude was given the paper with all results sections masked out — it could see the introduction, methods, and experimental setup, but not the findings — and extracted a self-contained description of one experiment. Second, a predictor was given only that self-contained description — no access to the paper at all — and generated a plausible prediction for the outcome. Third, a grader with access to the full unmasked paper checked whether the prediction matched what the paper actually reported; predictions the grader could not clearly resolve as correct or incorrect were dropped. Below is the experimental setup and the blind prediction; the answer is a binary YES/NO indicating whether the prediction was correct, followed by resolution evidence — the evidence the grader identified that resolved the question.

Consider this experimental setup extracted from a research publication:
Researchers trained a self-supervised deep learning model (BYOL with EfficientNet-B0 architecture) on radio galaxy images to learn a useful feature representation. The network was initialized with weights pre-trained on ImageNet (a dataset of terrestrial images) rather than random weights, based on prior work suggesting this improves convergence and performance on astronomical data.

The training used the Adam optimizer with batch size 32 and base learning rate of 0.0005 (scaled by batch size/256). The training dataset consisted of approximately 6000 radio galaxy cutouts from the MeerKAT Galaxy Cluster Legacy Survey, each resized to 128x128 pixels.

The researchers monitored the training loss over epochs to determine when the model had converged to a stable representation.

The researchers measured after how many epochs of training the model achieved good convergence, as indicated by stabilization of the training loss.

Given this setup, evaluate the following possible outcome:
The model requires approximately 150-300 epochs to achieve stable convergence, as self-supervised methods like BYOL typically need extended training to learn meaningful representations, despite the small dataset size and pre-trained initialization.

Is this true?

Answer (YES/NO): NO